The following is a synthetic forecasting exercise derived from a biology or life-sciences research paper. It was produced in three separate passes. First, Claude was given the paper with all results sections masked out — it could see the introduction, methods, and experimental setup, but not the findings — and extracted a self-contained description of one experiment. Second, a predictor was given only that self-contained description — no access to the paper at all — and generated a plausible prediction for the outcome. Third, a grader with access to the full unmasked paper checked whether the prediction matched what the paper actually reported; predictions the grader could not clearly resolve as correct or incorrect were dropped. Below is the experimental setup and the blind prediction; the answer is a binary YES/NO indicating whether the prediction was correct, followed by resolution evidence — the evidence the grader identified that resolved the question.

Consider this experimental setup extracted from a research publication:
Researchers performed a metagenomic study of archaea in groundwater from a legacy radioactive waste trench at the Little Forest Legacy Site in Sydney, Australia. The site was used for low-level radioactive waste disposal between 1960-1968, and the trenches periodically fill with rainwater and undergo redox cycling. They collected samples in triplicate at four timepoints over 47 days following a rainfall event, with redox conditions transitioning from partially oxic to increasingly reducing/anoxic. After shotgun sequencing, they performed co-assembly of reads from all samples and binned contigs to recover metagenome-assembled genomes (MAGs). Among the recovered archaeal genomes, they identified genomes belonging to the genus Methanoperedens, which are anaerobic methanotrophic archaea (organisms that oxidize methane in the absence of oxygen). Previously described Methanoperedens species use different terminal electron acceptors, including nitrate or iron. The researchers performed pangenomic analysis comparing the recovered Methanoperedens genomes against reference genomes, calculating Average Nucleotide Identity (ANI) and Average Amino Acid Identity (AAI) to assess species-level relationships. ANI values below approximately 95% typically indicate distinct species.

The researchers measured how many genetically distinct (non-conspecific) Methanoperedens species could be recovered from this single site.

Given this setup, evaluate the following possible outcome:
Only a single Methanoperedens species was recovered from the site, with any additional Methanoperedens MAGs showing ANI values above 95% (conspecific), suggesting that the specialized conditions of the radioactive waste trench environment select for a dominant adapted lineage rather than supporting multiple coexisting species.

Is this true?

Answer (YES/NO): NO